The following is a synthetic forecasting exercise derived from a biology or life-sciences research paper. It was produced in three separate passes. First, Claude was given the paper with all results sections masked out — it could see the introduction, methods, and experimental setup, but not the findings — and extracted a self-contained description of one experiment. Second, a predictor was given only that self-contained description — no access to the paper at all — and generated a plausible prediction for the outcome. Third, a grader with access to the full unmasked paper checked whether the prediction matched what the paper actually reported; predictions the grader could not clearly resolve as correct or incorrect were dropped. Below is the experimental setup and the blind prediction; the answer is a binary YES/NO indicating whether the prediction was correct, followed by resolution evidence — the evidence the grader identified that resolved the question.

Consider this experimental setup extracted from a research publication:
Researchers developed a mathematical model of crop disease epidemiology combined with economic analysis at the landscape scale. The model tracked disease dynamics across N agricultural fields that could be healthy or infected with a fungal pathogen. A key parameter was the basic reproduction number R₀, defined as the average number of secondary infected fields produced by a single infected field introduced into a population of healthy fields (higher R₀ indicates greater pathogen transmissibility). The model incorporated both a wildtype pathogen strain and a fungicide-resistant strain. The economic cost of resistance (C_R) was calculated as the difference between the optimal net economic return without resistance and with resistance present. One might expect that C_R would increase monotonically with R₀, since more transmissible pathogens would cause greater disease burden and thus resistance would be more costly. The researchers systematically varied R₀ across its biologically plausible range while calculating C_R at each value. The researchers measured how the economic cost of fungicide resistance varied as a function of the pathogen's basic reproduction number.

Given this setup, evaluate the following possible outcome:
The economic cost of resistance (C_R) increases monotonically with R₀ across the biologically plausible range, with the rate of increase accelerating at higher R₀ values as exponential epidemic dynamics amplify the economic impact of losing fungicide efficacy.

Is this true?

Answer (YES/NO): NO